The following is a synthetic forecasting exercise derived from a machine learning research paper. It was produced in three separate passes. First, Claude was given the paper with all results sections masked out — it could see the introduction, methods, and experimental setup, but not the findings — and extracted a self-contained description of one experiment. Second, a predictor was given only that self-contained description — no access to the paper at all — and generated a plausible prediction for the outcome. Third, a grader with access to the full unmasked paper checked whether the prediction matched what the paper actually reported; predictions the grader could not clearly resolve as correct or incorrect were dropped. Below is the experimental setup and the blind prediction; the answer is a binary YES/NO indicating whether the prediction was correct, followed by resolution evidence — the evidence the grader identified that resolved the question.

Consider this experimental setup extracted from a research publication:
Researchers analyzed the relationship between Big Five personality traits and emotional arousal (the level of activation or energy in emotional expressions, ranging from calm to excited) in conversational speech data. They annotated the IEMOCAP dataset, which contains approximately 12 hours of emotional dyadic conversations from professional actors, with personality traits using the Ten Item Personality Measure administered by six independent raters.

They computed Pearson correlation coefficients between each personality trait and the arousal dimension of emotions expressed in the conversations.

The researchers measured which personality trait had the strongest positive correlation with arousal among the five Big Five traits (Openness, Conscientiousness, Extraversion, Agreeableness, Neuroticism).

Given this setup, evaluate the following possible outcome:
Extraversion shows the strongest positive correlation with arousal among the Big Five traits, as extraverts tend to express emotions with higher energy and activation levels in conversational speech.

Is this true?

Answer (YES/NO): YES